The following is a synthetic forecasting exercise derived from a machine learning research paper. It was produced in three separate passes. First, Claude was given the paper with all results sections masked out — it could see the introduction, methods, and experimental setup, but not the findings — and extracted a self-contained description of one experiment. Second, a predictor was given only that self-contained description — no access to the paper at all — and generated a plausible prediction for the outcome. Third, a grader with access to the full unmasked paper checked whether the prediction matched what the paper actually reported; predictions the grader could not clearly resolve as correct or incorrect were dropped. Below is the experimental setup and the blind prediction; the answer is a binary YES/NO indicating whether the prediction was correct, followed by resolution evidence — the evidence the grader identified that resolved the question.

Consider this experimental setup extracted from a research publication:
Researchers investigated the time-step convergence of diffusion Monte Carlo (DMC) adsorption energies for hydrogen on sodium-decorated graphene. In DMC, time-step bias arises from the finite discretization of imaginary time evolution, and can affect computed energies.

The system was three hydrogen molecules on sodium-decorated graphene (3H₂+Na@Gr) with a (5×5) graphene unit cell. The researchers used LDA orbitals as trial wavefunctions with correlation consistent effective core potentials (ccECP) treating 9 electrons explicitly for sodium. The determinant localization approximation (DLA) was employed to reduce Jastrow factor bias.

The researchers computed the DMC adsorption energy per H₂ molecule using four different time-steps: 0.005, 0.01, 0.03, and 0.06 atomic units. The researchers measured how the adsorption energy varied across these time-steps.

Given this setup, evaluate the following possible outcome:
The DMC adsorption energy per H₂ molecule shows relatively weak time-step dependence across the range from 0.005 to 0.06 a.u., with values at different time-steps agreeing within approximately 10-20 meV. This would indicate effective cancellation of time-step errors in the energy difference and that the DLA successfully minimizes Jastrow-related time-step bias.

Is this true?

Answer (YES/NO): YES